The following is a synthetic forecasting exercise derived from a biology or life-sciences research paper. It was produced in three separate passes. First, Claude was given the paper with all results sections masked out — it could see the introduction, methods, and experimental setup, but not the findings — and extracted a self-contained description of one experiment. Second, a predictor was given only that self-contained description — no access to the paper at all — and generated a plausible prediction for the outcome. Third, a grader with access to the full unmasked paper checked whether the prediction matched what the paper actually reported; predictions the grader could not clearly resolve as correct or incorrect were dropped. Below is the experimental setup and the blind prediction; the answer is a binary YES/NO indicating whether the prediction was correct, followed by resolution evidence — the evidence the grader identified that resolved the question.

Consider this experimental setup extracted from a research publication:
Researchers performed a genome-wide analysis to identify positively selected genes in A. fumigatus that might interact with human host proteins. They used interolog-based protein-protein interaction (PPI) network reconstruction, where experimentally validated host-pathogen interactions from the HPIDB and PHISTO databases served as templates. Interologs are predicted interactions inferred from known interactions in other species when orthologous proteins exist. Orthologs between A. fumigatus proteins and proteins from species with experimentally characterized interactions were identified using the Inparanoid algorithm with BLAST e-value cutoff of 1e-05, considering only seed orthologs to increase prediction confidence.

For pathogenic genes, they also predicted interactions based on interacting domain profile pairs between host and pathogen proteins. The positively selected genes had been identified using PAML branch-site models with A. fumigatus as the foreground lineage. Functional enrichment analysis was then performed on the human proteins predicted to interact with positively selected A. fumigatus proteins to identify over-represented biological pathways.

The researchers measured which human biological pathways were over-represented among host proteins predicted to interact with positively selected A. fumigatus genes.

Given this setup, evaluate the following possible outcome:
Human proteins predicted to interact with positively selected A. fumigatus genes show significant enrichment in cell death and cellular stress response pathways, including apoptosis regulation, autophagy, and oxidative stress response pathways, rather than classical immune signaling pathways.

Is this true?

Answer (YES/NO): NO